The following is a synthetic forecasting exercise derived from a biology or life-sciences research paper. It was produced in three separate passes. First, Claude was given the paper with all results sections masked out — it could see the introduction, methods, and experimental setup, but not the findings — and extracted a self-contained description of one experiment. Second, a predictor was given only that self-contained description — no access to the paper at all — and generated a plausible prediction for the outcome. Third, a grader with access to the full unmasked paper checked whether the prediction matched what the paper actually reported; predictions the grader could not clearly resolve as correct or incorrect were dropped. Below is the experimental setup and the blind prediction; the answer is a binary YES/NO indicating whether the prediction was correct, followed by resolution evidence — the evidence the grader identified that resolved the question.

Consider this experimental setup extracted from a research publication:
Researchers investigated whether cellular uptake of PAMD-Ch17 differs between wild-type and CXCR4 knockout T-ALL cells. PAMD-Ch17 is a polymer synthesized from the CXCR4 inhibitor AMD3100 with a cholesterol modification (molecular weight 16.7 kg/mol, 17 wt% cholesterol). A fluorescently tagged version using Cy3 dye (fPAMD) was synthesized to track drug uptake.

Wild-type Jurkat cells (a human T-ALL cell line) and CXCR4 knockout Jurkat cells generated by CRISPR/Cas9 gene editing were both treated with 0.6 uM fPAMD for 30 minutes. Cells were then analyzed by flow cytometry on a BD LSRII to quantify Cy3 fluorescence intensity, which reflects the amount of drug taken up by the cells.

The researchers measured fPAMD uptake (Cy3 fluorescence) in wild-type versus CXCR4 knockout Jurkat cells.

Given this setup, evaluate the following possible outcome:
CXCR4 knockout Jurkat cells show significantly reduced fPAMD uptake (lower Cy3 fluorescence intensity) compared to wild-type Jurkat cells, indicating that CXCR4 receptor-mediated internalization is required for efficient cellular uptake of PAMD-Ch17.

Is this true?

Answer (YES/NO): NO